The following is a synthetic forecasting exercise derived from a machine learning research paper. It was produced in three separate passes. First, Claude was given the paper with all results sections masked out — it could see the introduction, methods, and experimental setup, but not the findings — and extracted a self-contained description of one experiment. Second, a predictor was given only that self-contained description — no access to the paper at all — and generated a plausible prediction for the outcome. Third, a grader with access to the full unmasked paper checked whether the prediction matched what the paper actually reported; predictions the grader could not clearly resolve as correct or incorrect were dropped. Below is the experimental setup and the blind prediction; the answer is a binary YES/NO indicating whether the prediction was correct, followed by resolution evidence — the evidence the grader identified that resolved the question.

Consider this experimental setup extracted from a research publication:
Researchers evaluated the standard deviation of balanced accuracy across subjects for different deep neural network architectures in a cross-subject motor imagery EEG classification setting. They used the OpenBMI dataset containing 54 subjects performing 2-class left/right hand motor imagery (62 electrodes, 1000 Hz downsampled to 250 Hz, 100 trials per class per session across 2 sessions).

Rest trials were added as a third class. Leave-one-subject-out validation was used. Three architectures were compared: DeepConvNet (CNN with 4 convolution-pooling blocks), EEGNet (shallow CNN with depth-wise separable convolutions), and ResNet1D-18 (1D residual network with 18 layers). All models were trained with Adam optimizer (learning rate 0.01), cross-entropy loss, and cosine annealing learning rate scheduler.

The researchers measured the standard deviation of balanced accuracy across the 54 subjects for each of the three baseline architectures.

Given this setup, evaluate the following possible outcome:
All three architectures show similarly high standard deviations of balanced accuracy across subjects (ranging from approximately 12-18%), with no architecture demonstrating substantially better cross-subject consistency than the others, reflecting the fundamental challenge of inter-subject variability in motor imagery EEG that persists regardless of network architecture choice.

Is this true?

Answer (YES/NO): NO